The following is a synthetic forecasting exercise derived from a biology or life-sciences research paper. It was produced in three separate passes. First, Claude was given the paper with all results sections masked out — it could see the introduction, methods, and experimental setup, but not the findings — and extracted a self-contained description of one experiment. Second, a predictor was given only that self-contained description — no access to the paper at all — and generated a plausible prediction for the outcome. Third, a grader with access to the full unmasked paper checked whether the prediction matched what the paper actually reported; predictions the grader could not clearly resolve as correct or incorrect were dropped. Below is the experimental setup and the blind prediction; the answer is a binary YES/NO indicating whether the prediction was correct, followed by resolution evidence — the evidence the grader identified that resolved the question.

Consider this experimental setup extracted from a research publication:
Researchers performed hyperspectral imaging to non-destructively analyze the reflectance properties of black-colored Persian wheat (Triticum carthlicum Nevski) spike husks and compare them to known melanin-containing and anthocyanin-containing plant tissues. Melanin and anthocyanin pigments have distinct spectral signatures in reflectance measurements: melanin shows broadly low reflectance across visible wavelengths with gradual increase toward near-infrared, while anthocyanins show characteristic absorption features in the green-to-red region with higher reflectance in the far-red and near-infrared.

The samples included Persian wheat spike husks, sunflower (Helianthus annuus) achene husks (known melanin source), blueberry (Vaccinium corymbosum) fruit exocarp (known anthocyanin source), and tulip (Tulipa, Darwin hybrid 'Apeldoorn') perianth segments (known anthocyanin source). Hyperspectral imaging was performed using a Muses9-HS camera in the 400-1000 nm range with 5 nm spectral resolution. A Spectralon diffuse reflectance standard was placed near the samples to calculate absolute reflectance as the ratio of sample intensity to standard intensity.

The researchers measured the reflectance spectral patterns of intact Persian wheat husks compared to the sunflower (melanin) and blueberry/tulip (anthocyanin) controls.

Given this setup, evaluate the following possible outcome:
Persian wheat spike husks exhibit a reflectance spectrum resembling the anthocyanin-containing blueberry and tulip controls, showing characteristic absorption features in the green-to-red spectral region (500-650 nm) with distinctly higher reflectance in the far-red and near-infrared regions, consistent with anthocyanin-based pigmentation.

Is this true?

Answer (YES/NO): NO